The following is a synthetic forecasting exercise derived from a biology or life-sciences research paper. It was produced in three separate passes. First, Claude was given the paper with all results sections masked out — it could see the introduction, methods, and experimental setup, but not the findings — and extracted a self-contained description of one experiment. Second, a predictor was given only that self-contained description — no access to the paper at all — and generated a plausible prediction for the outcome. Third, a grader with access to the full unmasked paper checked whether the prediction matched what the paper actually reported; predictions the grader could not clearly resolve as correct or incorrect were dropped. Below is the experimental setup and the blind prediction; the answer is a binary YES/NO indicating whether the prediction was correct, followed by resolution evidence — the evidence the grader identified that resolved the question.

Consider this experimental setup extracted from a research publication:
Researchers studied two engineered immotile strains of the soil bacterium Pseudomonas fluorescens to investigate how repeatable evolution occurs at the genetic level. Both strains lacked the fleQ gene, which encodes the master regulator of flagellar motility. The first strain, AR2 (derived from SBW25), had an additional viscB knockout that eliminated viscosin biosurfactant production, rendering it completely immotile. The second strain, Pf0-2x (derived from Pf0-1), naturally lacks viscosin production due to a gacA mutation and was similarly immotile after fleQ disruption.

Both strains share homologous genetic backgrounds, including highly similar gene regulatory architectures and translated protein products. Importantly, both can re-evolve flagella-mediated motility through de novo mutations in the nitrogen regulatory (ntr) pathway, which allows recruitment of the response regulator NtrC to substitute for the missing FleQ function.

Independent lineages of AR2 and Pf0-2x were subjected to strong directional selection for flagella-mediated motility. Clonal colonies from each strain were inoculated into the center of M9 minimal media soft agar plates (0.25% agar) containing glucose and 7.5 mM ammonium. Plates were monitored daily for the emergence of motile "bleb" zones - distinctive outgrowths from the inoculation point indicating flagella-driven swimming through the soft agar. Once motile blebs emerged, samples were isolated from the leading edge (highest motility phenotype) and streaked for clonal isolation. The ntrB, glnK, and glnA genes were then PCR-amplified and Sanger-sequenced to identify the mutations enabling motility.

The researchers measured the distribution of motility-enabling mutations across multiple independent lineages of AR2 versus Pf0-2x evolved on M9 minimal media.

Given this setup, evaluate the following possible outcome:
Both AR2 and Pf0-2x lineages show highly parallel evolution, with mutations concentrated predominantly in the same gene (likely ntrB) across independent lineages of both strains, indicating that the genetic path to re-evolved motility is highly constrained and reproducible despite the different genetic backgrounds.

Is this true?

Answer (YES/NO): NO